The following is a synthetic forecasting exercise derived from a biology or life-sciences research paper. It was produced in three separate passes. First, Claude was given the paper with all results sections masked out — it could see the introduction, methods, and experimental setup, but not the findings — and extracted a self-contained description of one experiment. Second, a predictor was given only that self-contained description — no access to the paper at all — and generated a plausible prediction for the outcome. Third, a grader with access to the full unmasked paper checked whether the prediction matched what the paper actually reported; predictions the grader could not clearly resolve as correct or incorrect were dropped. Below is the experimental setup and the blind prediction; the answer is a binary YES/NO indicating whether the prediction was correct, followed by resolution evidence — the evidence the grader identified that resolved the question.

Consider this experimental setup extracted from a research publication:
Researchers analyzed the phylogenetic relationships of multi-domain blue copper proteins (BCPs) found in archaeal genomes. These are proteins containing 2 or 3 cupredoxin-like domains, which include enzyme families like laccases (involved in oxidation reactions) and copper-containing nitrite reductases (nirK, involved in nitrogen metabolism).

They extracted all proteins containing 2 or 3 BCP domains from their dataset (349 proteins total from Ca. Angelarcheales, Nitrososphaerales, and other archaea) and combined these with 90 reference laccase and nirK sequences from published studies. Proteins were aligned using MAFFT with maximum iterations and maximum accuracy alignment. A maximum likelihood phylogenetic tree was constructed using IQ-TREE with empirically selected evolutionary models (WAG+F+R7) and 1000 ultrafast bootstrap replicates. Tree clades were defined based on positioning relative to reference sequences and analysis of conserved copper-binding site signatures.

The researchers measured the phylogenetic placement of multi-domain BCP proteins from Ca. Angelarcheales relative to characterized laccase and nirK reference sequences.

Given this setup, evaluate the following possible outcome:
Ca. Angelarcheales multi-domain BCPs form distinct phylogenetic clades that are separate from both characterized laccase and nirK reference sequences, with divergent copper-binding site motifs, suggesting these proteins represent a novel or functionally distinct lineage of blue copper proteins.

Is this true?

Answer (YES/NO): NO